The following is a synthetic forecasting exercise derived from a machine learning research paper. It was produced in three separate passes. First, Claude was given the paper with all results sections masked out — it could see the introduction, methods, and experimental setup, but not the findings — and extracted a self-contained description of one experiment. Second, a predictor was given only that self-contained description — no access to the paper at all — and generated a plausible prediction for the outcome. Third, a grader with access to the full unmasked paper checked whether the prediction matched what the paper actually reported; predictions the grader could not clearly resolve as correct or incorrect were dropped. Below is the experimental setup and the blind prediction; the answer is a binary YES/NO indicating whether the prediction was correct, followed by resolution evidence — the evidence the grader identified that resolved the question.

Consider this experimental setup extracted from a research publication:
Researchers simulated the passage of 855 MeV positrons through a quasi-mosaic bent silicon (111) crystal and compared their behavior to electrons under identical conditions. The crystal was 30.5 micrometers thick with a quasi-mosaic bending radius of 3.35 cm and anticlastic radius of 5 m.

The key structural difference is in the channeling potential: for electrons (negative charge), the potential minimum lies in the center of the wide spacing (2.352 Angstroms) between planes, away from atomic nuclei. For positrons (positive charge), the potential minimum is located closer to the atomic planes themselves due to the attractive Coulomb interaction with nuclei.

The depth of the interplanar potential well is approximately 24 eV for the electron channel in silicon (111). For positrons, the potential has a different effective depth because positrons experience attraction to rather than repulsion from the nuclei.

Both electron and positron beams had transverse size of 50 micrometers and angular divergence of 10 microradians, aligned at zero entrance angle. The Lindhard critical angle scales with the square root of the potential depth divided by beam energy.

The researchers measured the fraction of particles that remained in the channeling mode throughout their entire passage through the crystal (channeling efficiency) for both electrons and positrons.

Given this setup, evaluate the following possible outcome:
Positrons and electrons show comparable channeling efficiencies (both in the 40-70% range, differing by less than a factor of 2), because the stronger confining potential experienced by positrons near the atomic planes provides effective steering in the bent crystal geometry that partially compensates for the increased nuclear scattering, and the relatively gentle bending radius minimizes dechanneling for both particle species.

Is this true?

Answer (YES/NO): NO